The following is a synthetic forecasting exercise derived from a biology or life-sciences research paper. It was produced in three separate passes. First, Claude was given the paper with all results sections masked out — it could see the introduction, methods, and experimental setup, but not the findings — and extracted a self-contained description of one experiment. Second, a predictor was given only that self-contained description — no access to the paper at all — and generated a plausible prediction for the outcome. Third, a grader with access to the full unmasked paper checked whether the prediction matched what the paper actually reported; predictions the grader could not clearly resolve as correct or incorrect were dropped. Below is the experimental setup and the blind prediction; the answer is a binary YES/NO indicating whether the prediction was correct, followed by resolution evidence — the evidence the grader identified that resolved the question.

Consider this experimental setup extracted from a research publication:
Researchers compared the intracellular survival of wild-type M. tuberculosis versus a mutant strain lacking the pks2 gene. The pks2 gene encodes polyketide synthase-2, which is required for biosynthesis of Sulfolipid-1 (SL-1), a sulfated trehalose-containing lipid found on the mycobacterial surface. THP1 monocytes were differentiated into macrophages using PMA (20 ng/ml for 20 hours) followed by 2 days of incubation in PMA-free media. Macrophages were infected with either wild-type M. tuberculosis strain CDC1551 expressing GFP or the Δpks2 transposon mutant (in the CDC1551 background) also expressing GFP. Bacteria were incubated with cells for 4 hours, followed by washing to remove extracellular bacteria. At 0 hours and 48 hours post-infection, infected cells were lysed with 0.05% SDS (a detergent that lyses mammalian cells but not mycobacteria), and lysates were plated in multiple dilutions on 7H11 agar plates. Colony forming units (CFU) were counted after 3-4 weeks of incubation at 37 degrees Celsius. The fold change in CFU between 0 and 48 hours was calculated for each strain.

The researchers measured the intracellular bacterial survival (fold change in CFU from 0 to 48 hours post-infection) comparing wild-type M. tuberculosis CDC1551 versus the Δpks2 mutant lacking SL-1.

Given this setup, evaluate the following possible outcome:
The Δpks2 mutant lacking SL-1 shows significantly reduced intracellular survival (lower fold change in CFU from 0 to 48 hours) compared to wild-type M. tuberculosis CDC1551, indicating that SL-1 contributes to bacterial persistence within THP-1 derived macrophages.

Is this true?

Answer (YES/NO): NO